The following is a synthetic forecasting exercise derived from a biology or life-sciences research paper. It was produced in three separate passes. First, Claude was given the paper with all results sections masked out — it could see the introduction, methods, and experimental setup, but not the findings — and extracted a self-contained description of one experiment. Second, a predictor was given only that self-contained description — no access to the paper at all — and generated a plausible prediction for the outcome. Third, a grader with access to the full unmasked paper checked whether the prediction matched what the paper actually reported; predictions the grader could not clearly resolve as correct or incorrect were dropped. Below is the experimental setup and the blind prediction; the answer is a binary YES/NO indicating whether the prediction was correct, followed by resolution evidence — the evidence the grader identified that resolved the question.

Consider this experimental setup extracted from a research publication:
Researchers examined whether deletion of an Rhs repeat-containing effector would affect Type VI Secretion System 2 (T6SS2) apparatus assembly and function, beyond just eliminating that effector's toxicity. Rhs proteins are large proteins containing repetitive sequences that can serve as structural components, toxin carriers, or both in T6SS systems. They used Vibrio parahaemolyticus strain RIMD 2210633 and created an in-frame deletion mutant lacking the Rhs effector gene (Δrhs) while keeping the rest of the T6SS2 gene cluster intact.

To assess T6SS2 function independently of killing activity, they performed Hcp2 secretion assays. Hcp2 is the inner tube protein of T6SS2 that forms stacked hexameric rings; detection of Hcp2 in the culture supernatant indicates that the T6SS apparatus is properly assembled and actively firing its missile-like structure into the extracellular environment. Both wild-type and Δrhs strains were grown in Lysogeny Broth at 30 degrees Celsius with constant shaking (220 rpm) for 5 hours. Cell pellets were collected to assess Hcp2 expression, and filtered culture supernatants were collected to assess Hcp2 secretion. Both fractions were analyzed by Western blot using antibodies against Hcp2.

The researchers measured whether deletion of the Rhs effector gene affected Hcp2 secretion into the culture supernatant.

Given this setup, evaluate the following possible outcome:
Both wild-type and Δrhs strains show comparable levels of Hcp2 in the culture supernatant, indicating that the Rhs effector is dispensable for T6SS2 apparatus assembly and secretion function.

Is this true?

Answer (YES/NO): NO